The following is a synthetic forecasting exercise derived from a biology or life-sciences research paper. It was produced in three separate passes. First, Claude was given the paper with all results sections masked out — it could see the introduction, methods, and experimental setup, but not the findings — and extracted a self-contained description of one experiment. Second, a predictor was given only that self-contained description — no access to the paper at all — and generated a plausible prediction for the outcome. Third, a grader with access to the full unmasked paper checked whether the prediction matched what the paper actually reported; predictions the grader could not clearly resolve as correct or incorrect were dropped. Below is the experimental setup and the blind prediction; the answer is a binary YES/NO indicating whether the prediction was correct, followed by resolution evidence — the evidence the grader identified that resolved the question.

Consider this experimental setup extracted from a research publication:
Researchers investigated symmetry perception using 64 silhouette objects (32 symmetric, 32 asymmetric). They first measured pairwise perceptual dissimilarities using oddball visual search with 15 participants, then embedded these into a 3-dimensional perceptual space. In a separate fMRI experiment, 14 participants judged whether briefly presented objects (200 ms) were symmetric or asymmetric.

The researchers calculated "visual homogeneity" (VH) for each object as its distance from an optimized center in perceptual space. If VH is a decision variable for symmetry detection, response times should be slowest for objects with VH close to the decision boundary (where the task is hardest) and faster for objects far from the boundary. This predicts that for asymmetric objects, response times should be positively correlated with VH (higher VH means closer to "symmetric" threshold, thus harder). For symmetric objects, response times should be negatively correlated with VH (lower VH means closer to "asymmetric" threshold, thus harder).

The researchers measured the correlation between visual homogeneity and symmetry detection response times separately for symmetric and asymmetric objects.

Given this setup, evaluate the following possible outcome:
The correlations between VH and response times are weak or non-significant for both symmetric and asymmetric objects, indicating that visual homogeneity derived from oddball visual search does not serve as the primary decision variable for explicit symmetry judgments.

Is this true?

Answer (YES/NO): NO